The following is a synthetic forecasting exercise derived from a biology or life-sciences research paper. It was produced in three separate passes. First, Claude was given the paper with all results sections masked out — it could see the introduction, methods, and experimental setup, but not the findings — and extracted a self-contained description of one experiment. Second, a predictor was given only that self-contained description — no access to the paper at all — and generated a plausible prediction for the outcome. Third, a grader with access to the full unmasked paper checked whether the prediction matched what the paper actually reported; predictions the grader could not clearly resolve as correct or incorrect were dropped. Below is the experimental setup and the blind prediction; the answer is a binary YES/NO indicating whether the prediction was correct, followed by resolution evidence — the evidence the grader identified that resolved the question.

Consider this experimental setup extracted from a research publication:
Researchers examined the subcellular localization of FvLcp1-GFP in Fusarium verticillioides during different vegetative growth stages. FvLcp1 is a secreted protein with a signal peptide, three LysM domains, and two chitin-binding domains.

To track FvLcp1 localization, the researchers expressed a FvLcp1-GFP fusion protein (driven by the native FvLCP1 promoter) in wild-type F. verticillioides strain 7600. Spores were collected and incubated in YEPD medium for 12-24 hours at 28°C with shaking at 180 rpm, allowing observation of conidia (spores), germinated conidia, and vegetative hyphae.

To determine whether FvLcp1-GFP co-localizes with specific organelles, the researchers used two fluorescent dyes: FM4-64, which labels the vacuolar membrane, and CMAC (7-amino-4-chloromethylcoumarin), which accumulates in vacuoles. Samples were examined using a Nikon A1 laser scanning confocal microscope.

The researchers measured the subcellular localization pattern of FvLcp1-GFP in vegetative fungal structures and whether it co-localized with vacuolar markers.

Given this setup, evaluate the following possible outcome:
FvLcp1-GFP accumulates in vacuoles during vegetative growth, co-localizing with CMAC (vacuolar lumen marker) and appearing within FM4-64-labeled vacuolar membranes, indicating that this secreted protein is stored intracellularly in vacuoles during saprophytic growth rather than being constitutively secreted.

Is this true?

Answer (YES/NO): NO